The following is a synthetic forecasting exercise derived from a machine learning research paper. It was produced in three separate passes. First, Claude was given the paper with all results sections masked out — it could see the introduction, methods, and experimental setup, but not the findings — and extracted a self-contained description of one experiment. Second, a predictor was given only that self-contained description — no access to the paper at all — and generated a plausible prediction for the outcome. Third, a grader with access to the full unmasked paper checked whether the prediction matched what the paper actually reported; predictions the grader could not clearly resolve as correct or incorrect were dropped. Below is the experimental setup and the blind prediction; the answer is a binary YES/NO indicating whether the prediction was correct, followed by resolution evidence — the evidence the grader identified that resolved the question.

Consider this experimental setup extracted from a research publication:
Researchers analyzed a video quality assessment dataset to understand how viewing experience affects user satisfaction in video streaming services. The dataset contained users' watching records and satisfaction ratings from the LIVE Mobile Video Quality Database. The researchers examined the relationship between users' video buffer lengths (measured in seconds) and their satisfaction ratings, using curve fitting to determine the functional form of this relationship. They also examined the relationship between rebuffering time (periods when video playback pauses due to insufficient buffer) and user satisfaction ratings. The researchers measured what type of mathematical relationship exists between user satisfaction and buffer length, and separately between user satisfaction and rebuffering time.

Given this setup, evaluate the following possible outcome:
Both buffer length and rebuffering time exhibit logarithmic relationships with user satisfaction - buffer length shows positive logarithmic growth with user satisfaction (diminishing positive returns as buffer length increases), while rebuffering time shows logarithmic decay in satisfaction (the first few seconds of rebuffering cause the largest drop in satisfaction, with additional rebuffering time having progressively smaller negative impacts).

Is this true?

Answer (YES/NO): NO